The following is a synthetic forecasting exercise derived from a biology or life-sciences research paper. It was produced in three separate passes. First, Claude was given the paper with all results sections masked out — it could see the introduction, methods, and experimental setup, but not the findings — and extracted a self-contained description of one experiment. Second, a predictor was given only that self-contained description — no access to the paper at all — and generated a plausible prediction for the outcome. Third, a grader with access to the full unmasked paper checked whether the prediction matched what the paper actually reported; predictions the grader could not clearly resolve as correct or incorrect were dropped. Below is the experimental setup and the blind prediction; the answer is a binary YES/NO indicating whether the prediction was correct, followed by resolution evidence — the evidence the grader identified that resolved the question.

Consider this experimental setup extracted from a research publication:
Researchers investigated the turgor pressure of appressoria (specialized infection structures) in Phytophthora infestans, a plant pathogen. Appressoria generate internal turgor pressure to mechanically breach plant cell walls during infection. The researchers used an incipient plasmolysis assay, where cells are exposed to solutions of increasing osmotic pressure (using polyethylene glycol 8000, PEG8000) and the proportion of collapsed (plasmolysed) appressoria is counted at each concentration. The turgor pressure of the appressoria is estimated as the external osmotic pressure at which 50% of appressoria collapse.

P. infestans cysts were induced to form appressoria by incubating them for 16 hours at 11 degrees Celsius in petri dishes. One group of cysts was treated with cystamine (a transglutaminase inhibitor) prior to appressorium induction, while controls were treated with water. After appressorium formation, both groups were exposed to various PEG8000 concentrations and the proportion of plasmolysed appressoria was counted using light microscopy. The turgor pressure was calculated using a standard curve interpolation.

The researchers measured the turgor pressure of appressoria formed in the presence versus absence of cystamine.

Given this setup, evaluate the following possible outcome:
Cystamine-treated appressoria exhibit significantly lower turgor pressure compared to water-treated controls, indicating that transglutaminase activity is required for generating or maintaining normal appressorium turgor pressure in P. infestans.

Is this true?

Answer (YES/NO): YES